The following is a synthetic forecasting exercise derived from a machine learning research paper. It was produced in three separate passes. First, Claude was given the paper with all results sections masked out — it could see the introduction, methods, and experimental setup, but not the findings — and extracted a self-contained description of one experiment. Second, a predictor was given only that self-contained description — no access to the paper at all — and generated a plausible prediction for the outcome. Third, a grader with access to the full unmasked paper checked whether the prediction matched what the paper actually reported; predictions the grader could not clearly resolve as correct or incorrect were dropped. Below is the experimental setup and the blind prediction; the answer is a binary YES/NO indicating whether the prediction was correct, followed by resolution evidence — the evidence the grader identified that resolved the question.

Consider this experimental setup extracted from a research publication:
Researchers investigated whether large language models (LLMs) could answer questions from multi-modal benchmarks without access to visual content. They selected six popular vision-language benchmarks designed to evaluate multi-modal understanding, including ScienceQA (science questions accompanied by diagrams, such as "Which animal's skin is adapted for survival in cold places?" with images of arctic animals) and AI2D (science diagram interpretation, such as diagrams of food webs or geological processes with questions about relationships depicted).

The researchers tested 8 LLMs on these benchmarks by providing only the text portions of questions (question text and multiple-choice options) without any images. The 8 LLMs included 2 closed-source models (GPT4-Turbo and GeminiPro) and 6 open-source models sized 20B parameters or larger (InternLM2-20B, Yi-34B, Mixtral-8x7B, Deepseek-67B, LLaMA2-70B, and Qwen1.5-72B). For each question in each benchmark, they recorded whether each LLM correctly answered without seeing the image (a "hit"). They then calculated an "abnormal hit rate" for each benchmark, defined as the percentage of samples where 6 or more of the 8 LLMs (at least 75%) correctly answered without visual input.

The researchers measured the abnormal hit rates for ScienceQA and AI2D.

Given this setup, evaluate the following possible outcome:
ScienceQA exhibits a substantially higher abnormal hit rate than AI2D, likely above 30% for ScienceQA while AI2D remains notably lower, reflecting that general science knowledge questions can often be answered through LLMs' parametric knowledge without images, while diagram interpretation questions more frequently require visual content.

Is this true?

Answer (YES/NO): NO